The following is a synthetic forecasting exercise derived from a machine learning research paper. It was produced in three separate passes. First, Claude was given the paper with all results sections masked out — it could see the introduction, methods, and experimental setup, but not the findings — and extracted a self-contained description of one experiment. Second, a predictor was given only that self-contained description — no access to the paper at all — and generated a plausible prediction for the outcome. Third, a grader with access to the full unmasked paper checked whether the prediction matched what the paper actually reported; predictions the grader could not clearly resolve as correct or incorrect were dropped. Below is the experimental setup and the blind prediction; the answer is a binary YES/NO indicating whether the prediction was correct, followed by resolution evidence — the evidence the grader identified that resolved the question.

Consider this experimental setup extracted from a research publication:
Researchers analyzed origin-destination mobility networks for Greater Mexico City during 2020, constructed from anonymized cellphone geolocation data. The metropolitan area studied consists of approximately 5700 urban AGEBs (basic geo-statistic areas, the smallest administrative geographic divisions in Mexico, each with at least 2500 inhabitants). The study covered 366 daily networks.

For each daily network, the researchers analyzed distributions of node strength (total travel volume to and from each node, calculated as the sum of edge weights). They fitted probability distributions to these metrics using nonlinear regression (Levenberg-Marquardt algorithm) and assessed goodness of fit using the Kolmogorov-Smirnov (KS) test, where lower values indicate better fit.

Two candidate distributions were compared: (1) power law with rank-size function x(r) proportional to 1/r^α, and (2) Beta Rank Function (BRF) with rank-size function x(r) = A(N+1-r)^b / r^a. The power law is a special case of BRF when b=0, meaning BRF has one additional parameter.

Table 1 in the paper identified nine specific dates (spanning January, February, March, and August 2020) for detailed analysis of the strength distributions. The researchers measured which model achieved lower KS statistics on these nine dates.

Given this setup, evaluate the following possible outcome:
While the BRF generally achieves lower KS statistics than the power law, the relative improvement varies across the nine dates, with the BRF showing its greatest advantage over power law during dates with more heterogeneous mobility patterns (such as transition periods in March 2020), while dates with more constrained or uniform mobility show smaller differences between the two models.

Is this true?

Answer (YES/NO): NO